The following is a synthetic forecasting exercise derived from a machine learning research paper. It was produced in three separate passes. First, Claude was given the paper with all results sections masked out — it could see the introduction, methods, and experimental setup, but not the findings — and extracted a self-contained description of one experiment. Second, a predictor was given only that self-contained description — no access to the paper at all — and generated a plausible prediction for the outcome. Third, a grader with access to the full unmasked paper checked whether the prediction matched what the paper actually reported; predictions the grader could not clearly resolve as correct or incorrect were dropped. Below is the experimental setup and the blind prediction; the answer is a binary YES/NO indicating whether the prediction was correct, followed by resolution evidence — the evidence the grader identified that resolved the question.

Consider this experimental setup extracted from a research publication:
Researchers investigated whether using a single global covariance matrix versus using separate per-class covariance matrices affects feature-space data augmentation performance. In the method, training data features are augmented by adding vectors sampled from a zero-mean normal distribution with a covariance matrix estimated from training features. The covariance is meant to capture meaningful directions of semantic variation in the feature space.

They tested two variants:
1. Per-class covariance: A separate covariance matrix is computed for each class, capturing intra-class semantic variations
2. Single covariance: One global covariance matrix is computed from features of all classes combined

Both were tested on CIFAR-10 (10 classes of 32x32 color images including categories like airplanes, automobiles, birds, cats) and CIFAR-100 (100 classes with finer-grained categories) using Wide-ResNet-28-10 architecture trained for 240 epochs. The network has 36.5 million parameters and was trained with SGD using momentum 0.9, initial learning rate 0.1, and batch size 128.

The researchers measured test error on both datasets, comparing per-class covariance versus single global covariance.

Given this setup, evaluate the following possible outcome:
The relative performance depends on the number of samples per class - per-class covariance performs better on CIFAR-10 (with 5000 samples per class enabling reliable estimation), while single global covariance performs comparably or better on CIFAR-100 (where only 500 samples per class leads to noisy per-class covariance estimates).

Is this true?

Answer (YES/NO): NO